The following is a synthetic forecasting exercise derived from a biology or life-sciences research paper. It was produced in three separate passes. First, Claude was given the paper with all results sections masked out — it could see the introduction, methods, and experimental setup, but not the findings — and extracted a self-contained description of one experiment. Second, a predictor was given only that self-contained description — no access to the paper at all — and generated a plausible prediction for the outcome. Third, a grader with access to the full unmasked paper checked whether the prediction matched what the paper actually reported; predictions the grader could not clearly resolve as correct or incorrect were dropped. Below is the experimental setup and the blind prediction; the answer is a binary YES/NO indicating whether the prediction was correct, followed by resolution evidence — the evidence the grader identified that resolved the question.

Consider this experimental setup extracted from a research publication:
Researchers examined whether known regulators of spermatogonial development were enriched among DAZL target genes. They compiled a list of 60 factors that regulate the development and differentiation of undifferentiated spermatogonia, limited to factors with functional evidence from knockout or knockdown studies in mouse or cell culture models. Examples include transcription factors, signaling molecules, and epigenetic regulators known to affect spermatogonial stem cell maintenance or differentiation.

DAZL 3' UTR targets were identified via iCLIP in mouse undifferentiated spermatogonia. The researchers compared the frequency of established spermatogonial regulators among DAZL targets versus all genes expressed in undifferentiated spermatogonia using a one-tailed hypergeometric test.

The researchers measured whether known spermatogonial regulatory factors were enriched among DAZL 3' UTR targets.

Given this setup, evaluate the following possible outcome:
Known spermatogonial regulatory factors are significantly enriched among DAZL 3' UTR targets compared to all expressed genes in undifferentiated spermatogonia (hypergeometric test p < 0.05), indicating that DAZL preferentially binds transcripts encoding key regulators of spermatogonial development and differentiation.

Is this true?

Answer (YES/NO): YES